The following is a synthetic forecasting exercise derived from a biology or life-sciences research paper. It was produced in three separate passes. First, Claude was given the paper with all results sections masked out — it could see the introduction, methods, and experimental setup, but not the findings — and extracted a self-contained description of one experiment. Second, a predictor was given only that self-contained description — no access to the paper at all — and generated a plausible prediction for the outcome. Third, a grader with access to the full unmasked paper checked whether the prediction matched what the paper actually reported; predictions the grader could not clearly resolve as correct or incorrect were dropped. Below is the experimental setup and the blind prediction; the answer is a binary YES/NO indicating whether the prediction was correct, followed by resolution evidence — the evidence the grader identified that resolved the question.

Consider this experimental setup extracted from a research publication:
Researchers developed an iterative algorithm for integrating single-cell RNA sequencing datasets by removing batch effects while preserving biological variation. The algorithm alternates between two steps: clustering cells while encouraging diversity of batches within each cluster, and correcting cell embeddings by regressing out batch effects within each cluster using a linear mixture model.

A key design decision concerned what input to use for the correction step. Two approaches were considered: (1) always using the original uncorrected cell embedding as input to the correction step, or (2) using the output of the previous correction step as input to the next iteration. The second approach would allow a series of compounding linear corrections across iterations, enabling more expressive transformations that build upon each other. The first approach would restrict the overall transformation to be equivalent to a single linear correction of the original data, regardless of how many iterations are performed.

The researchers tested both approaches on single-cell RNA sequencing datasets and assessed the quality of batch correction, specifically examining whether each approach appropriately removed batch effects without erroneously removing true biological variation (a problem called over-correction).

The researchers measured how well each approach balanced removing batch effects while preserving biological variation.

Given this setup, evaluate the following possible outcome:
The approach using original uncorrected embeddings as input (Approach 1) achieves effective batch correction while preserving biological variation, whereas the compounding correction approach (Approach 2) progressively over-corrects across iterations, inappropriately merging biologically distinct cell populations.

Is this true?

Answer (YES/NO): NO